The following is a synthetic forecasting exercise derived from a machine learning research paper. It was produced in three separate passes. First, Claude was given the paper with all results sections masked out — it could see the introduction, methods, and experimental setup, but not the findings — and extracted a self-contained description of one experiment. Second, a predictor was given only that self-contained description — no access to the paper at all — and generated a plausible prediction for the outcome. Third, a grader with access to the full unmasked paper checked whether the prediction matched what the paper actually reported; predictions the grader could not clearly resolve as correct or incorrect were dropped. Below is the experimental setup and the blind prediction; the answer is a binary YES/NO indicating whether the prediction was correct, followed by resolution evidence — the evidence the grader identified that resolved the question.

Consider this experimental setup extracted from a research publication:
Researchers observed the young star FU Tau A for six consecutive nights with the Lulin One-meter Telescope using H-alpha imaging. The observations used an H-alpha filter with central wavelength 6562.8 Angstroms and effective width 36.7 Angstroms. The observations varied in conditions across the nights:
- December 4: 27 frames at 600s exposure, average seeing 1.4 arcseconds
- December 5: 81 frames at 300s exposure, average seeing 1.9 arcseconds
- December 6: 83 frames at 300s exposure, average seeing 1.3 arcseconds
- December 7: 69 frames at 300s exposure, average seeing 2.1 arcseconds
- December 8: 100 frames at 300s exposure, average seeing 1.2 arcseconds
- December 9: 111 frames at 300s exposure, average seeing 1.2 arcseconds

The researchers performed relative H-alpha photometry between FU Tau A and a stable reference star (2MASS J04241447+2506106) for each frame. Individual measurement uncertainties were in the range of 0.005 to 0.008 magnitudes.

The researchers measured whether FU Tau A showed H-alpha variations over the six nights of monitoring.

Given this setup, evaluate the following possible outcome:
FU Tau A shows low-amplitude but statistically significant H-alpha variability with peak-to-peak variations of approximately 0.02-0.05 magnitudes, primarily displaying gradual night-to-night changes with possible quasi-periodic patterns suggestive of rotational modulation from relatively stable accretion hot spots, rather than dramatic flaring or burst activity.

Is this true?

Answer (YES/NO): NO